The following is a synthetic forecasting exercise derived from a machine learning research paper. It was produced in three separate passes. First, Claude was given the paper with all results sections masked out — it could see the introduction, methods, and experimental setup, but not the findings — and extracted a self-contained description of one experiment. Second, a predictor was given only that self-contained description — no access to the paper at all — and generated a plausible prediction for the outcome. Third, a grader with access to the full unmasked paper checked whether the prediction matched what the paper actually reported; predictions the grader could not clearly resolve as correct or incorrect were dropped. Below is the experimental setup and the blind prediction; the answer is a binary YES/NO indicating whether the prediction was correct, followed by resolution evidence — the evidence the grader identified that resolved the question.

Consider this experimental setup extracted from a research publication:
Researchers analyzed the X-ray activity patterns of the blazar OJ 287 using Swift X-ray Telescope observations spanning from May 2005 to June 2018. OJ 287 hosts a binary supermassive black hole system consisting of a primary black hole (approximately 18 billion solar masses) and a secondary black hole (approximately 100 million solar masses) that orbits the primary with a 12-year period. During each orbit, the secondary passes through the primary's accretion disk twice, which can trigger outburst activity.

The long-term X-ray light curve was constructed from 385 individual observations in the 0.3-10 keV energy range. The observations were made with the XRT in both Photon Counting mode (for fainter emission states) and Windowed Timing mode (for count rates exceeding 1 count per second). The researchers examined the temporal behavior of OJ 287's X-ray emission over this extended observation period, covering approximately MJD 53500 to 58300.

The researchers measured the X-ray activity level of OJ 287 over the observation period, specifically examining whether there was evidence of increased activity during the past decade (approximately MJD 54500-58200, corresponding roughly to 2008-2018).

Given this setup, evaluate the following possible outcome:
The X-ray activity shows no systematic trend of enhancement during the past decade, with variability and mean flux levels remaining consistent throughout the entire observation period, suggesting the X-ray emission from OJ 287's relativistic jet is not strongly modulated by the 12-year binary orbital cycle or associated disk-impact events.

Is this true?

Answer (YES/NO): NO